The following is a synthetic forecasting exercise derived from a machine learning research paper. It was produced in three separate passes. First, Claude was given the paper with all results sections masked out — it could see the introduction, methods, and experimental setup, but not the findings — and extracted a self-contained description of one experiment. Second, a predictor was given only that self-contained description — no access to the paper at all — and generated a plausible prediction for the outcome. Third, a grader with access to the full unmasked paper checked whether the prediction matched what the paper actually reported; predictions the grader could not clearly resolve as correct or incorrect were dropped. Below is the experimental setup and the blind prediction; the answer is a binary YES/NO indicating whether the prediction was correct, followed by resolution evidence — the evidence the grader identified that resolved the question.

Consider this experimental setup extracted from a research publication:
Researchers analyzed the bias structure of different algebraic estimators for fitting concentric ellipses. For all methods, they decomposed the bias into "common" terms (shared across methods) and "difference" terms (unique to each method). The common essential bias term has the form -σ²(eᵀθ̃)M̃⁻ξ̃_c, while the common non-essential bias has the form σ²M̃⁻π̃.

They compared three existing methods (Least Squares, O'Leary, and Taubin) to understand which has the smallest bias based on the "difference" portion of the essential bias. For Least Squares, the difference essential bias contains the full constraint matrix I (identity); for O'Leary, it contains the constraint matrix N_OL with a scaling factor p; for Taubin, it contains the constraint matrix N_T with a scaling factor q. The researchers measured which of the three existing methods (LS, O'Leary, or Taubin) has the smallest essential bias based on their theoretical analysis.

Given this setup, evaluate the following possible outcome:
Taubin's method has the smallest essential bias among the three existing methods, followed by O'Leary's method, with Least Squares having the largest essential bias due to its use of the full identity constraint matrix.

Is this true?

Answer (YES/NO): YES